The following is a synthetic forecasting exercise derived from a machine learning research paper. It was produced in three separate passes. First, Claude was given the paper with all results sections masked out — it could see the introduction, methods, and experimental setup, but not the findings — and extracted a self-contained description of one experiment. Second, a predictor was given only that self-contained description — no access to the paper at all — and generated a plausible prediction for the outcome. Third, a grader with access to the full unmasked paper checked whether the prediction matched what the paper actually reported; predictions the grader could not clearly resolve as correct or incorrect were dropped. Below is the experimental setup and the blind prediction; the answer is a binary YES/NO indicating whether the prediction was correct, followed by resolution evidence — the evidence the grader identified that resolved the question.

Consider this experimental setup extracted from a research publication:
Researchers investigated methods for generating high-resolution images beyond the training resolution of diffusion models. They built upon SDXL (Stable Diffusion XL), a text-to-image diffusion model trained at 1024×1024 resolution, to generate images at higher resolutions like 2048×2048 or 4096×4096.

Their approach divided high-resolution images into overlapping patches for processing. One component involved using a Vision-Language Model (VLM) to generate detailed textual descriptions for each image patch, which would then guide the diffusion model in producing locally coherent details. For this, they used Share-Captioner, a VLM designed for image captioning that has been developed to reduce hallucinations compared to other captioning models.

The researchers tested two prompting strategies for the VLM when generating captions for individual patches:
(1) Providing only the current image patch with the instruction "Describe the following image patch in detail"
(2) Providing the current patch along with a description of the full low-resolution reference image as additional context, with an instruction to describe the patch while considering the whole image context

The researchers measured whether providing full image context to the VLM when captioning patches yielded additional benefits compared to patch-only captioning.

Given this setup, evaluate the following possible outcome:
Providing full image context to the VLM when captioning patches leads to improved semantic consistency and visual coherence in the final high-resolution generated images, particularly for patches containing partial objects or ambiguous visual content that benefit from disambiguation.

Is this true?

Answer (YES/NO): NO